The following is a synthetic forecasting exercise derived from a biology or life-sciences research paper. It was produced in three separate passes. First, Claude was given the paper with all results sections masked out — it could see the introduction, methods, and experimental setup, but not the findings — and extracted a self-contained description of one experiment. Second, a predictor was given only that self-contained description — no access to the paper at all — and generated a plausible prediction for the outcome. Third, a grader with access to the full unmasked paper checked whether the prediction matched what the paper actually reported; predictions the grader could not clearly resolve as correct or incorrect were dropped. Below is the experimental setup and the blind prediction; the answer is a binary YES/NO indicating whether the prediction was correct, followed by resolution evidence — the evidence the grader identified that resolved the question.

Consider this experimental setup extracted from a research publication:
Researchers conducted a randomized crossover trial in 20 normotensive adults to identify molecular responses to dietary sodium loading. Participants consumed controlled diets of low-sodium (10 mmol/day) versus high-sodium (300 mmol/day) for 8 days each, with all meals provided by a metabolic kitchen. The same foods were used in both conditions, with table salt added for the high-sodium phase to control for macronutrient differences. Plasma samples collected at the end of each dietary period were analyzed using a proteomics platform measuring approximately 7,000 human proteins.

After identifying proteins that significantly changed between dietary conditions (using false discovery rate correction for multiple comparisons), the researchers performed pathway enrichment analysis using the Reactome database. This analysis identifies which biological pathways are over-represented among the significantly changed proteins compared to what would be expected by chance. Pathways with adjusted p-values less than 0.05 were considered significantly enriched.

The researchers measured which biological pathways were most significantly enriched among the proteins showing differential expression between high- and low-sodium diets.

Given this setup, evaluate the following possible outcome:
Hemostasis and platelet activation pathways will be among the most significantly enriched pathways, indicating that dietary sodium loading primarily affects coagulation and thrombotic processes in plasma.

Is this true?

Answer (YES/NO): NO